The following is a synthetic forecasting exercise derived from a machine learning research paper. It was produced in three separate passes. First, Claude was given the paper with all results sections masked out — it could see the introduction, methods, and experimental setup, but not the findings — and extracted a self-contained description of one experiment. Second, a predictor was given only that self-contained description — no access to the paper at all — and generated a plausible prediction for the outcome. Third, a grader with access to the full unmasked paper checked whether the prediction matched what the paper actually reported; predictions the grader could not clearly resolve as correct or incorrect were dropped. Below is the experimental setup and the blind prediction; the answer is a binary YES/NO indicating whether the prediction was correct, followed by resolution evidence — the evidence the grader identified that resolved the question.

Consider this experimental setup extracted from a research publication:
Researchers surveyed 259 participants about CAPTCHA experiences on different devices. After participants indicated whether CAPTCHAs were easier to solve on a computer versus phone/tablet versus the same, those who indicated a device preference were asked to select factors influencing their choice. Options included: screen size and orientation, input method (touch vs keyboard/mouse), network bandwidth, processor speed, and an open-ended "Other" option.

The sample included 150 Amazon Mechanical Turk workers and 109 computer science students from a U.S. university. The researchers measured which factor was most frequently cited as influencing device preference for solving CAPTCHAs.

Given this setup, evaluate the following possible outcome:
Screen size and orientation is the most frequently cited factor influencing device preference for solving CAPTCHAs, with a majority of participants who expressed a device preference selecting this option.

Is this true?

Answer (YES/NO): YES